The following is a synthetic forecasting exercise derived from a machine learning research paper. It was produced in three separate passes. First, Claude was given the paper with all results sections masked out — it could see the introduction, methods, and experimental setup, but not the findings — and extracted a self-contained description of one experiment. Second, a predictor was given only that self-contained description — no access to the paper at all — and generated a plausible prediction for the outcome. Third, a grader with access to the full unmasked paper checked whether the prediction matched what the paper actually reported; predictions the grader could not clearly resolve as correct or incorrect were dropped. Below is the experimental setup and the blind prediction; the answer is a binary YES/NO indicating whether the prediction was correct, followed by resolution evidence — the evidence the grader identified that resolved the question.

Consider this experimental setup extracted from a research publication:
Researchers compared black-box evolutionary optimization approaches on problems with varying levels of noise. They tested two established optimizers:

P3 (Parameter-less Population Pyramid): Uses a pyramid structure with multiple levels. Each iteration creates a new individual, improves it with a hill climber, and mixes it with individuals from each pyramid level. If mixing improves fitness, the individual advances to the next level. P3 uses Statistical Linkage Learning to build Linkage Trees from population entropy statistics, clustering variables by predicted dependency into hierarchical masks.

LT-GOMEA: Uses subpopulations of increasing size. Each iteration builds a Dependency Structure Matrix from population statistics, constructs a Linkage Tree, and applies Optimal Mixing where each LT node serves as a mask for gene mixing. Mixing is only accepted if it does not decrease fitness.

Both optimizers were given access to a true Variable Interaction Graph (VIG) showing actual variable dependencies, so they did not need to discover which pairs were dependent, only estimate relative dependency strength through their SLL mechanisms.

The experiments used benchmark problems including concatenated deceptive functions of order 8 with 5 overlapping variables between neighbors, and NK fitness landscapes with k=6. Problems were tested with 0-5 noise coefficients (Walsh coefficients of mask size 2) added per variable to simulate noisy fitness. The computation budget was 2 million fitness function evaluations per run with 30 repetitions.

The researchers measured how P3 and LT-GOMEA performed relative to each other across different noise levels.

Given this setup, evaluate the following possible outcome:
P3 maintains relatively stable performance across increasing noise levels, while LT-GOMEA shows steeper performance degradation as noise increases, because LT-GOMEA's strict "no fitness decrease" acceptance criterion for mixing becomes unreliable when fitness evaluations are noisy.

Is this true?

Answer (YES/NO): NO